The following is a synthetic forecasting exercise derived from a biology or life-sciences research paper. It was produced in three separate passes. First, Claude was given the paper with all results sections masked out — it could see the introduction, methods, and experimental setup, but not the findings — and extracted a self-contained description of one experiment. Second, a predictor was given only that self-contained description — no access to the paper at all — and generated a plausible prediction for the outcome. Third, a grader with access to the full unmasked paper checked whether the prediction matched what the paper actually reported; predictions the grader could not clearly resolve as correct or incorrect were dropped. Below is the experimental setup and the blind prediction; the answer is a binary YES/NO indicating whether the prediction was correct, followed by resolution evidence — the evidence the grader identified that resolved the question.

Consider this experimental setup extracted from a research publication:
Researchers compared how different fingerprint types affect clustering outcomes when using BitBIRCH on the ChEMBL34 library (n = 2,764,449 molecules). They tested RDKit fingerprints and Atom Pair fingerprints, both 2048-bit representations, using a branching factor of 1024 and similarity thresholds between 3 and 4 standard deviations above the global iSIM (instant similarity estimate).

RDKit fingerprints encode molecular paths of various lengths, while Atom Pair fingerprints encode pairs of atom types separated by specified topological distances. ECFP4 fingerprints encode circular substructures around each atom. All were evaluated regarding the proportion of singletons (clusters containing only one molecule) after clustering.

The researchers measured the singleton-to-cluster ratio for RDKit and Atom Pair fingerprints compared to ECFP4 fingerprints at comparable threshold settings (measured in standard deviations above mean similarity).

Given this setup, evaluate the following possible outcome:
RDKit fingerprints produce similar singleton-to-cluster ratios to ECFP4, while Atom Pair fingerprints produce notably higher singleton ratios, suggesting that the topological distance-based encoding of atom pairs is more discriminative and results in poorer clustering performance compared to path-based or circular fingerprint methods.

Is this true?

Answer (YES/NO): NO